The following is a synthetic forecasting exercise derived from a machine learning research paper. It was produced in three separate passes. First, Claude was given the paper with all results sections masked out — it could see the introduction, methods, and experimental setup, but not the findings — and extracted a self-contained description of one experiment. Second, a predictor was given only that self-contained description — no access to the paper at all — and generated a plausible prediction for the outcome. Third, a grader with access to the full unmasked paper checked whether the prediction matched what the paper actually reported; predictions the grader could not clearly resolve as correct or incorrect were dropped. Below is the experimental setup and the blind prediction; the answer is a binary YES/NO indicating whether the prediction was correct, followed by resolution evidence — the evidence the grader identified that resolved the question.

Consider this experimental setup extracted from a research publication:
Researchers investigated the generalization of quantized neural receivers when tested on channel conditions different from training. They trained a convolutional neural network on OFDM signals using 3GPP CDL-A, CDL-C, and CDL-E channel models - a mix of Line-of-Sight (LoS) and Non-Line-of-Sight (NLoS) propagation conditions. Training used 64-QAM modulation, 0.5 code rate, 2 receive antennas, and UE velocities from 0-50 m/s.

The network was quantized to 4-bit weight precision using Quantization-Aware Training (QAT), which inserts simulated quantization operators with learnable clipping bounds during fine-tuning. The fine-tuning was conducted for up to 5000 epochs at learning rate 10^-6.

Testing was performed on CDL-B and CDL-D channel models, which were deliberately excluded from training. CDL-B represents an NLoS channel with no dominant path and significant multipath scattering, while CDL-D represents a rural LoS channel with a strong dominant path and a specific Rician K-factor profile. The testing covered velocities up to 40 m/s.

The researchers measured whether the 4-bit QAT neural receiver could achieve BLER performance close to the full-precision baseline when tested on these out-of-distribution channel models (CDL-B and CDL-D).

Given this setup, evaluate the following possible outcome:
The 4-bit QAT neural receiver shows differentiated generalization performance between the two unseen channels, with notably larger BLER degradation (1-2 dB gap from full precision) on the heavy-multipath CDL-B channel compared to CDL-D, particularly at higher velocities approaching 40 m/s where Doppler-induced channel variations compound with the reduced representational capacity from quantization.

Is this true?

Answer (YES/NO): NO